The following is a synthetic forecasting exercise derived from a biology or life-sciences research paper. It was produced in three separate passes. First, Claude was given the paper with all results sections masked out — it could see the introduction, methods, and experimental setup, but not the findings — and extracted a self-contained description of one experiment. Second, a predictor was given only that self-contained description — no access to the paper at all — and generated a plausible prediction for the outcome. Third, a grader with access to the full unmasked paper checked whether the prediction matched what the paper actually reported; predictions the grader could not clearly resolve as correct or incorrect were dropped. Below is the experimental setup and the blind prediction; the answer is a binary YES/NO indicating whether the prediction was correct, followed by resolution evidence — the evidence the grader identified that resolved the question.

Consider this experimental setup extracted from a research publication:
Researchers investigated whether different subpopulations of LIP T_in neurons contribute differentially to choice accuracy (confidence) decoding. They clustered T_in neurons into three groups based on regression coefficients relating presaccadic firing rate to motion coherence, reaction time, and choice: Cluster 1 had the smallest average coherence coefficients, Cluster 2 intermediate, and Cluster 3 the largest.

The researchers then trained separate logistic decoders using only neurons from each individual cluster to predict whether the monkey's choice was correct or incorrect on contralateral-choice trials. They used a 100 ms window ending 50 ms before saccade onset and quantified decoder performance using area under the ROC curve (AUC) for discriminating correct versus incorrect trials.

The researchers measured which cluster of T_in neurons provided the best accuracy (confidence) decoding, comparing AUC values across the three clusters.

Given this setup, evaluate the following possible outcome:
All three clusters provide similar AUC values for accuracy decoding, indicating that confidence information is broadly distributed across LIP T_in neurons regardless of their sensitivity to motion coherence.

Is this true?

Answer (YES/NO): NO